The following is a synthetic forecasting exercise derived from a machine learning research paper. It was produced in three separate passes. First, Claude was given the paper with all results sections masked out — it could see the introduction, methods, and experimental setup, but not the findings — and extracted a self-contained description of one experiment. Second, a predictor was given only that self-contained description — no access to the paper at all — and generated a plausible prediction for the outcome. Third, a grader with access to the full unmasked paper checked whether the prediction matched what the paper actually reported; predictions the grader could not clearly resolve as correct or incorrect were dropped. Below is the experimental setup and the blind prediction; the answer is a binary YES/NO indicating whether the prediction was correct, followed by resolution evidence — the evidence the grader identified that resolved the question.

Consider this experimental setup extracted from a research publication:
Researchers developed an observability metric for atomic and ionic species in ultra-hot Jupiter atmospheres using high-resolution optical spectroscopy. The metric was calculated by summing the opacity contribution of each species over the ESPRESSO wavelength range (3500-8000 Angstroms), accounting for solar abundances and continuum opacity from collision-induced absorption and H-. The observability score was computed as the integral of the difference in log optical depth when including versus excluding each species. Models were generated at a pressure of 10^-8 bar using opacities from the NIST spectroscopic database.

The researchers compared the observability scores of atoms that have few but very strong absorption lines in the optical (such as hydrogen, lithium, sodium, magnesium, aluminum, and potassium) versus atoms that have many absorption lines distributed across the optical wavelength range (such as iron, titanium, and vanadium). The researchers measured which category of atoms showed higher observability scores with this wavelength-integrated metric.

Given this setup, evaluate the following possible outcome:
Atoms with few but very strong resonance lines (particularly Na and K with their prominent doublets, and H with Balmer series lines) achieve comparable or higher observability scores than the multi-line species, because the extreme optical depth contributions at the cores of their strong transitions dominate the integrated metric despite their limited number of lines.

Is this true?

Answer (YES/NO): NO